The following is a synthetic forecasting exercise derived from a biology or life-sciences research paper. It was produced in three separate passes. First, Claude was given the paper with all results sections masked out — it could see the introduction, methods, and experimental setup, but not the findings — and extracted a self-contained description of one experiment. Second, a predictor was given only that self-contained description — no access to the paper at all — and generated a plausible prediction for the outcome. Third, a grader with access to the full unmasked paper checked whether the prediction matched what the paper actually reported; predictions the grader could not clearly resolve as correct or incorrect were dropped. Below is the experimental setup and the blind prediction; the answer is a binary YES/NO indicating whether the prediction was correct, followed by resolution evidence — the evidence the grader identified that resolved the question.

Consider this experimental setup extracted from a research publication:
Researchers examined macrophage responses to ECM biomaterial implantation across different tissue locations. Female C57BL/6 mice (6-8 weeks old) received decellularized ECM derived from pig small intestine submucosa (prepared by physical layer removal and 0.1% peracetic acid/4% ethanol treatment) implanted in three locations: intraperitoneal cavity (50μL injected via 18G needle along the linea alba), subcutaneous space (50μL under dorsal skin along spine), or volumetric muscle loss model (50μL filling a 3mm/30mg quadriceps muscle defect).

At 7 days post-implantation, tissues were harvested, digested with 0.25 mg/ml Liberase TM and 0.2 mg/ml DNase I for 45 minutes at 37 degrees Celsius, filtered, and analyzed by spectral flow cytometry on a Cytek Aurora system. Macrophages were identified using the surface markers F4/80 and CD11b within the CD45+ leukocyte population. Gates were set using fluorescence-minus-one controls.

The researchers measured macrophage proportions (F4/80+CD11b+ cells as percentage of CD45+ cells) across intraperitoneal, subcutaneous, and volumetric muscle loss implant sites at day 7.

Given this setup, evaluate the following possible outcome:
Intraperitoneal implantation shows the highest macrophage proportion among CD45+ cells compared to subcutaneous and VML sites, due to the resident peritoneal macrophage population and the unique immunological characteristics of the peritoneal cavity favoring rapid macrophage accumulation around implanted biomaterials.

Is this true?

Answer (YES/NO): NO